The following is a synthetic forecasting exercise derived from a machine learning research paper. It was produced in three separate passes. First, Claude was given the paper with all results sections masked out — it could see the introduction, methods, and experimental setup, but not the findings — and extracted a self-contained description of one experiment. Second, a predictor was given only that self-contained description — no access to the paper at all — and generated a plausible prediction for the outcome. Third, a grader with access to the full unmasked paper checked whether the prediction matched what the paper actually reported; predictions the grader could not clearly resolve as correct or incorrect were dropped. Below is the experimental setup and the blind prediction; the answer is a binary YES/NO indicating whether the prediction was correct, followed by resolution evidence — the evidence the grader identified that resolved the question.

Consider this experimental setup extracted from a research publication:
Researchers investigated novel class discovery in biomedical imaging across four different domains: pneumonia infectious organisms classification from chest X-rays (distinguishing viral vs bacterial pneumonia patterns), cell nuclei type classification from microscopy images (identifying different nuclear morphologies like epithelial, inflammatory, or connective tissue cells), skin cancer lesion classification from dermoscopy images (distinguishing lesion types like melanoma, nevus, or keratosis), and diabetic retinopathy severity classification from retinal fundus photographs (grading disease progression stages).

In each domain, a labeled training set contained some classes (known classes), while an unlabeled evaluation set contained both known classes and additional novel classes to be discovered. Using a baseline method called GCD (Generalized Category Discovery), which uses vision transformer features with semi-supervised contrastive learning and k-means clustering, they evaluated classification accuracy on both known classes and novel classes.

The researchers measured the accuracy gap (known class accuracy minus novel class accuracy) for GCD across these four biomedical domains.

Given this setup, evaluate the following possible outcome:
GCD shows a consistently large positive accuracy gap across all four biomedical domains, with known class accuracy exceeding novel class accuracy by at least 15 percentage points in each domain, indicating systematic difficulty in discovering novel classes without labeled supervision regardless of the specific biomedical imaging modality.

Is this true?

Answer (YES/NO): NO